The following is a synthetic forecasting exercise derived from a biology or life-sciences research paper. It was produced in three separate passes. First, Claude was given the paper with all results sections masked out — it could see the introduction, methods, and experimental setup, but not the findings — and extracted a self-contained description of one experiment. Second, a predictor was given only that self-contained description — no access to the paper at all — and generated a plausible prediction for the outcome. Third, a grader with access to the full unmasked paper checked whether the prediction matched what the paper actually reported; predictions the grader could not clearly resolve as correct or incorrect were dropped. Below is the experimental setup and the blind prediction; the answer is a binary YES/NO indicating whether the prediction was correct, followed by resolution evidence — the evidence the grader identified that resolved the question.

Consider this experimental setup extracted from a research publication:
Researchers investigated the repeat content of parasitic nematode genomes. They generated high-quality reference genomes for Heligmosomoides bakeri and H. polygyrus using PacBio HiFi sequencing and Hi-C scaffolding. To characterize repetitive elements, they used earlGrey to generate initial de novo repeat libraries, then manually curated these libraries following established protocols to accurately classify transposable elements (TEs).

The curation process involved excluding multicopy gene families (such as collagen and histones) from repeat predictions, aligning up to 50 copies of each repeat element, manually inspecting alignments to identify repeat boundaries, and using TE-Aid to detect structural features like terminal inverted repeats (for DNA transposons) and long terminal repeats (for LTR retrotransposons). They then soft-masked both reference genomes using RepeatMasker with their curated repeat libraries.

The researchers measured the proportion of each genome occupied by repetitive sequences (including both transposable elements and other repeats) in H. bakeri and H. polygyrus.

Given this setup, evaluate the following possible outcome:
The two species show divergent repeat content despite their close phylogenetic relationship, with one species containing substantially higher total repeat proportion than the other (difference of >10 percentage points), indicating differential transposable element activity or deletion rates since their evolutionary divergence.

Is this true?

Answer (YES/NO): NO